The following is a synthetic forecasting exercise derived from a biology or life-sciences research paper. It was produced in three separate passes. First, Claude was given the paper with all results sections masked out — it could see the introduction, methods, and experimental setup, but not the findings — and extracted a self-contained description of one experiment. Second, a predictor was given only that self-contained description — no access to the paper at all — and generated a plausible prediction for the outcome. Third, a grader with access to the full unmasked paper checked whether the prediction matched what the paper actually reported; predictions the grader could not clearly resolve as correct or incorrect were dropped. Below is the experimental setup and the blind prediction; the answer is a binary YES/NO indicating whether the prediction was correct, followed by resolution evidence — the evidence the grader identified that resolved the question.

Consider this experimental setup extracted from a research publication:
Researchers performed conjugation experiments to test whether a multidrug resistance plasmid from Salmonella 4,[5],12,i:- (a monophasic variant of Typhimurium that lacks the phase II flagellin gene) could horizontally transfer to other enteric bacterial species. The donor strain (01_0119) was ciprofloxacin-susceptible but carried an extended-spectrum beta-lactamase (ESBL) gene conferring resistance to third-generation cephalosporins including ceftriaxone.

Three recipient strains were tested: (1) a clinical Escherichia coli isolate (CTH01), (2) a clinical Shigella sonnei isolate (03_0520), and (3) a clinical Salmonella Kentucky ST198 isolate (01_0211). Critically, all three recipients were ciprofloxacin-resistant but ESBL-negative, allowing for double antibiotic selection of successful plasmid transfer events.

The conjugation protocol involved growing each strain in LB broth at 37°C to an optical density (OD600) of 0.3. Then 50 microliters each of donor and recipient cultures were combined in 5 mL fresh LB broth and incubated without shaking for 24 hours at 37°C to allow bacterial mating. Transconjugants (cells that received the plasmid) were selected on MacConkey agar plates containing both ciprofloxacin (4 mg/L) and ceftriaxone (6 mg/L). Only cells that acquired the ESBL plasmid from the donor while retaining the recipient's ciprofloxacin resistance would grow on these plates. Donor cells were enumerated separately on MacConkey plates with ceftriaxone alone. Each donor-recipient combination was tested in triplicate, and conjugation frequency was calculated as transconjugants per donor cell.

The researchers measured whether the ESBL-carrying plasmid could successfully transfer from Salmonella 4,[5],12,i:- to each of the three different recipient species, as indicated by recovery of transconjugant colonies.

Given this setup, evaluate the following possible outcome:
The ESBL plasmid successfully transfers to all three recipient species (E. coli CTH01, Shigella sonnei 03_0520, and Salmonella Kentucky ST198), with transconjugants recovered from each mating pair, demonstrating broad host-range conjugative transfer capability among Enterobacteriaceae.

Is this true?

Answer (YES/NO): NO